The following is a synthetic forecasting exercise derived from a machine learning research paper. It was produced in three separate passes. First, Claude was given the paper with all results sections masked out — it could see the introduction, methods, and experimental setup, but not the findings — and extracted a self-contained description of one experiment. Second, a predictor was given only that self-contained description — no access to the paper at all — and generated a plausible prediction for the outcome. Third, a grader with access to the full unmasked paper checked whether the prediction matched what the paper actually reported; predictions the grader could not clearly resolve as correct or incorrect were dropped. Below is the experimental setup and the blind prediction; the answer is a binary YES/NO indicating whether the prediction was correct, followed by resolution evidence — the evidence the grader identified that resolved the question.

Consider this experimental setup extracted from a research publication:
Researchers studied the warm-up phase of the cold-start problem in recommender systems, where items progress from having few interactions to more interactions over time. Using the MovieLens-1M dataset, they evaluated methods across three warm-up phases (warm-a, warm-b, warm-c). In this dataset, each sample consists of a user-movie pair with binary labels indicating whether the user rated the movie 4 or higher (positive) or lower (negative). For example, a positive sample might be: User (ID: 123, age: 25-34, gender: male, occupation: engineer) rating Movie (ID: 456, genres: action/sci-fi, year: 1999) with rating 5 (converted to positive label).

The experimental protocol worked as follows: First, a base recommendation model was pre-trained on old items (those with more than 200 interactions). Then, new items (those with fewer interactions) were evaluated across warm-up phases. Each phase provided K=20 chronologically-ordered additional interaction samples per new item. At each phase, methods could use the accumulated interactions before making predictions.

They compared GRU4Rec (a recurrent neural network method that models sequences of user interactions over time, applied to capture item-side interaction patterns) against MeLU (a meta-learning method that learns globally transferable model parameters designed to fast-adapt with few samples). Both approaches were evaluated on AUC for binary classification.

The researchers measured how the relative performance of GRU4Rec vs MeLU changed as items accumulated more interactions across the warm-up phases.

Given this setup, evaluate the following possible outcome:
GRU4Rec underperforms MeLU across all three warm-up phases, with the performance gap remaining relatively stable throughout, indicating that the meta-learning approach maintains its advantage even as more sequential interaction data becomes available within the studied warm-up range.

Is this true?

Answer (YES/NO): NO